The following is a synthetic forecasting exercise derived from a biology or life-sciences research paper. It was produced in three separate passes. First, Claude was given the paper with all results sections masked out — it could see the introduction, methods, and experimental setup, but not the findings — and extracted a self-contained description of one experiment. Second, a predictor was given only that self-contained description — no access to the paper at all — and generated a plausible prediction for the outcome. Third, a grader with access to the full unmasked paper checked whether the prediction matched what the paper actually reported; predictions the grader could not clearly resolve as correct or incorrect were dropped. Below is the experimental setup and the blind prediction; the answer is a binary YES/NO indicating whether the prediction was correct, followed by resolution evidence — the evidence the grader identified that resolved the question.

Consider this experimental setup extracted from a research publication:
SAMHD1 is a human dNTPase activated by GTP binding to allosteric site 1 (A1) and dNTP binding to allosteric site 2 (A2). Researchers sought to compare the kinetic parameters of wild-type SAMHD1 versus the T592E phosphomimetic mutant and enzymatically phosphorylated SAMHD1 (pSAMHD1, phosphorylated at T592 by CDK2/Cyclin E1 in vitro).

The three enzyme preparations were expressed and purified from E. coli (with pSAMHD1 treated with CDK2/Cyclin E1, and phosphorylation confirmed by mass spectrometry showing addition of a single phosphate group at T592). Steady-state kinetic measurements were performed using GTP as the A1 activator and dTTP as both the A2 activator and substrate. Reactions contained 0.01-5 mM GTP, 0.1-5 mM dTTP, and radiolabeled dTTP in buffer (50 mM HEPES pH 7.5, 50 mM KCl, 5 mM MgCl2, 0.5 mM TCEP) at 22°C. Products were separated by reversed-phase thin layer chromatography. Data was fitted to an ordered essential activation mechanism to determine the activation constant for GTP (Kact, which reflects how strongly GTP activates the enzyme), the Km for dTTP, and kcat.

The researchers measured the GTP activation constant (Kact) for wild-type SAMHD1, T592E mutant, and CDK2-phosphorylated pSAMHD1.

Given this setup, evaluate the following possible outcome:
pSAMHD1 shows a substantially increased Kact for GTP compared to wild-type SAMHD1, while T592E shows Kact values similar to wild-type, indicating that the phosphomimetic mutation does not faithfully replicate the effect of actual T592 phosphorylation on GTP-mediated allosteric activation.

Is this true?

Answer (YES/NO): NO